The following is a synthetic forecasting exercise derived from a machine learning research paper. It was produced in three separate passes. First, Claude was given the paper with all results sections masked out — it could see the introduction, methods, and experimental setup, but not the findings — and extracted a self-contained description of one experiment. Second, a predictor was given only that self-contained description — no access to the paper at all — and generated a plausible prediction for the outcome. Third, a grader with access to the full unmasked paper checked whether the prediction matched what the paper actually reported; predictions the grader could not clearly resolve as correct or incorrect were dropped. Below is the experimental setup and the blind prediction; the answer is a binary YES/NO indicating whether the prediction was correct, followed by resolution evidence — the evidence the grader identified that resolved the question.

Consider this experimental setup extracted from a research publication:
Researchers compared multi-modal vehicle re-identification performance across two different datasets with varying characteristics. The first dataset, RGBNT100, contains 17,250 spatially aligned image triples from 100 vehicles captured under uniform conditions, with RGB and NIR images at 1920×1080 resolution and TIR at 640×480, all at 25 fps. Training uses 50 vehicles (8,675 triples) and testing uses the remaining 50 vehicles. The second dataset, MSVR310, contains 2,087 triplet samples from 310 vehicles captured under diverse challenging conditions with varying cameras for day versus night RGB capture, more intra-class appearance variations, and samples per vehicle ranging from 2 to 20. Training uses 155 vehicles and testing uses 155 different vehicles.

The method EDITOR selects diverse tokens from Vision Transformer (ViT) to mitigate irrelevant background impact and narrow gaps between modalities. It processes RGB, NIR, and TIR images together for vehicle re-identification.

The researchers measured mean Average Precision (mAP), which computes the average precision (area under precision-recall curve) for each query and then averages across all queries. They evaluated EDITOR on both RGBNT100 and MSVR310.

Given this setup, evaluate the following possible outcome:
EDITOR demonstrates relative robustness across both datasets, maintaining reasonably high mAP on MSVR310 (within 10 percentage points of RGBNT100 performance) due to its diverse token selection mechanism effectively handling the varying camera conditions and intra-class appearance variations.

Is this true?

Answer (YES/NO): NO